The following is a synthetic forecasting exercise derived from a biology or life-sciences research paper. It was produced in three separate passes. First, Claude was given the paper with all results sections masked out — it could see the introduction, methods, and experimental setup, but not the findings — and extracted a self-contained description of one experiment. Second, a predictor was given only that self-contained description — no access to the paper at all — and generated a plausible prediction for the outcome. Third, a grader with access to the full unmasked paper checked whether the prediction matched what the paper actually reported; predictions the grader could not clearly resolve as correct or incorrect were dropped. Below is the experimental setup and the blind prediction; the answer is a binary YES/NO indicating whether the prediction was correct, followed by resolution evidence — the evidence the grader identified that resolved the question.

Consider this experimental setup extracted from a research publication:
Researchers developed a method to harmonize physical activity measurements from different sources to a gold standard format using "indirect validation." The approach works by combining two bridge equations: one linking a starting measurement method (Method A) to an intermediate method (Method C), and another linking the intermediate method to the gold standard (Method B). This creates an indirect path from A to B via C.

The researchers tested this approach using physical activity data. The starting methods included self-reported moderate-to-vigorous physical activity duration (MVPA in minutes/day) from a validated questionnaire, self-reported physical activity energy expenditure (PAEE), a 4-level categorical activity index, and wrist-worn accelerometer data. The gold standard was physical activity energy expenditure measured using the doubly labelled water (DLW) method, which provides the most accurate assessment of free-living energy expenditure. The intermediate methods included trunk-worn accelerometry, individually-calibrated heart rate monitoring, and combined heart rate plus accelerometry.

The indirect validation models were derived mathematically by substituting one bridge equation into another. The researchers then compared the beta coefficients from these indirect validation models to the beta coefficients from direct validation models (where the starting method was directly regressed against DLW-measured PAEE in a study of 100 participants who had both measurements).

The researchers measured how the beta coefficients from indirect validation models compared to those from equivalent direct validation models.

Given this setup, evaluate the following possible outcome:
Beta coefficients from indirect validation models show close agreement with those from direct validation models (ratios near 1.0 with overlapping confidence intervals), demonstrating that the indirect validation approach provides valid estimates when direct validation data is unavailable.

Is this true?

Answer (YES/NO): NO